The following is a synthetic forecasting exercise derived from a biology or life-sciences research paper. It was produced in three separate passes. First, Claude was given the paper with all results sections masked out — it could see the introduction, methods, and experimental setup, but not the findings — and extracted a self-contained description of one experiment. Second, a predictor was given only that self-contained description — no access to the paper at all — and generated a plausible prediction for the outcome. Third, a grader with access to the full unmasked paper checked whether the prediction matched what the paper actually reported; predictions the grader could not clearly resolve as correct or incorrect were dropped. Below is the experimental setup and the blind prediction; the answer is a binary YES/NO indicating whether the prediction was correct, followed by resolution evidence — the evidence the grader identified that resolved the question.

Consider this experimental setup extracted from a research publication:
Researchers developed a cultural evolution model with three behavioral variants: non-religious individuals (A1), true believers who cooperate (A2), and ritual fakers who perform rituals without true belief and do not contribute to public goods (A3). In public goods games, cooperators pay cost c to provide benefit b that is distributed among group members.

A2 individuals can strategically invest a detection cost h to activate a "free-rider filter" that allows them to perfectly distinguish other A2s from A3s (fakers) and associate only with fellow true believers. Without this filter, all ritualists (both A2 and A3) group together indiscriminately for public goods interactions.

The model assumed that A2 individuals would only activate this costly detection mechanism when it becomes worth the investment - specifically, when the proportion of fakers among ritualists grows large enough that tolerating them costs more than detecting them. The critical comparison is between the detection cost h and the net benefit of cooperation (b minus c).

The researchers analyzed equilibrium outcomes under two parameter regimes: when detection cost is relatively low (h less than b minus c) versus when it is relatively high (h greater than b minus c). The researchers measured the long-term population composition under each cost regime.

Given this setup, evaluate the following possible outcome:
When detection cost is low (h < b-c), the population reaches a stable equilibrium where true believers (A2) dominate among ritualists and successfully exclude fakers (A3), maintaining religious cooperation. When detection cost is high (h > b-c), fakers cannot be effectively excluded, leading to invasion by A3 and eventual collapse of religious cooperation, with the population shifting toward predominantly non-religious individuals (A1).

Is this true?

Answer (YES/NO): NO